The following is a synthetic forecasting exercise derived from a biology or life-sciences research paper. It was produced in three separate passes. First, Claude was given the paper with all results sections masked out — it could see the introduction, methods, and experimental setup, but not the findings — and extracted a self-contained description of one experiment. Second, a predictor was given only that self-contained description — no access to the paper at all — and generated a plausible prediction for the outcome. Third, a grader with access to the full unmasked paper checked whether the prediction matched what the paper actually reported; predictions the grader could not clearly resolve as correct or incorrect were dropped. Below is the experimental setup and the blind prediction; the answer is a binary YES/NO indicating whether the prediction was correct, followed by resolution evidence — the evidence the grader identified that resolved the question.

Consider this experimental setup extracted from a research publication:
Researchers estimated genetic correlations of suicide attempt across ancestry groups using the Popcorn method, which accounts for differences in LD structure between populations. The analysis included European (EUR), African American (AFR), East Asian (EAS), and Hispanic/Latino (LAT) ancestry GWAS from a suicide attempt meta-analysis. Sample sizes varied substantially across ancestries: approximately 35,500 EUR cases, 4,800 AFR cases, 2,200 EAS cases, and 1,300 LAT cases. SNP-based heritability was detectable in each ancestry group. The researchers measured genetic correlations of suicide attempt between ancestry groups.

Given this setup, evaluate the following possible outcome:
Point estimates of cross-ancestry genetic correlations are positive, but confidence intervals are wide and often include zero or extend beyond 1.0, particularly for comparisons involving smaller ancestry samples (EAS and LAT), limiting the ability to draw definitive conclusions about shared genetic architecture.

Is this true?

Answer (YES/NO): YES